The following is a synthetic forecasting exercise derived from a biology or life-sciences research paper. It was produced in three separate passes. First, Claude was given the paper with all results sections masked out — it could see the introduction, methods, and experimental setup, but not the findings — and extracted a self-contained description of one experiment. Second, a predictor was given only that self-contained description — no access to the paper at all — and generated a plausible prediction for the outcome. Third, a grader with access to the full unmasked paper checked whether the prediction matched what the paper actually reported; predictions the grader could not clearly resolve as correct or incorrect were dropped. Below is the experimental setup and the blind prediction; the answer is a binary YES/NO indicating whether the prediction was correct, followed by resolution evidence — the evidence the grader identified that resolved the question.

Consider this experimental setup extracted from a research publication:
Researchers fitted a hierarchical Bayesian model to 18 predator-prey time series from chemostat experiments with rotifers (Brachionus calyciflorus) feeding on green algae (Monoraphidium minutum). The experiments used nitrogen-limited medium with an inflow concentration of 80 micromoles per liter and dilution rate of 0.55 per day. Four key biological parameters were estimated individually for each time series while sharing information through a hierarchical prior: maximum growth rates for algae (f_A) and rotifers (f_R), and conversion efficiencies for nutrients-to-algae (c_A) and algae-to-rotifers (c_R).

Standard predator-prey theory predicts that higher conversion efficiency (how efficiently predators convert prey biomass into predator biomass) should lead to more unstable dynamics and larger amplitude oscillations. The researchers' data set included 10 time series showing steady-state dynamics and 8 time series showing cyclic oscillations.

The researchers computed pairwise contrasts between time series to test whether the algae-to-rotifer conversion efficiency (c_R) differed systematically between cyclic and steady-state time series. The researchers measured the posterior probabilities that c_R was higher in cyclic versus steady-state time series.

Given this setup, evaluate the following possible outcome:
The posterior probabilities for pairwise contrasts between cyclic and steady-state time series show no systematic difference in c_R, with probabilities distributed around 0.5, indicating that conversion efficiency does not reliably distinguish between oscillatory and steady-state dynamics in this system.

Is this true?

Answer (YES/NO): YES